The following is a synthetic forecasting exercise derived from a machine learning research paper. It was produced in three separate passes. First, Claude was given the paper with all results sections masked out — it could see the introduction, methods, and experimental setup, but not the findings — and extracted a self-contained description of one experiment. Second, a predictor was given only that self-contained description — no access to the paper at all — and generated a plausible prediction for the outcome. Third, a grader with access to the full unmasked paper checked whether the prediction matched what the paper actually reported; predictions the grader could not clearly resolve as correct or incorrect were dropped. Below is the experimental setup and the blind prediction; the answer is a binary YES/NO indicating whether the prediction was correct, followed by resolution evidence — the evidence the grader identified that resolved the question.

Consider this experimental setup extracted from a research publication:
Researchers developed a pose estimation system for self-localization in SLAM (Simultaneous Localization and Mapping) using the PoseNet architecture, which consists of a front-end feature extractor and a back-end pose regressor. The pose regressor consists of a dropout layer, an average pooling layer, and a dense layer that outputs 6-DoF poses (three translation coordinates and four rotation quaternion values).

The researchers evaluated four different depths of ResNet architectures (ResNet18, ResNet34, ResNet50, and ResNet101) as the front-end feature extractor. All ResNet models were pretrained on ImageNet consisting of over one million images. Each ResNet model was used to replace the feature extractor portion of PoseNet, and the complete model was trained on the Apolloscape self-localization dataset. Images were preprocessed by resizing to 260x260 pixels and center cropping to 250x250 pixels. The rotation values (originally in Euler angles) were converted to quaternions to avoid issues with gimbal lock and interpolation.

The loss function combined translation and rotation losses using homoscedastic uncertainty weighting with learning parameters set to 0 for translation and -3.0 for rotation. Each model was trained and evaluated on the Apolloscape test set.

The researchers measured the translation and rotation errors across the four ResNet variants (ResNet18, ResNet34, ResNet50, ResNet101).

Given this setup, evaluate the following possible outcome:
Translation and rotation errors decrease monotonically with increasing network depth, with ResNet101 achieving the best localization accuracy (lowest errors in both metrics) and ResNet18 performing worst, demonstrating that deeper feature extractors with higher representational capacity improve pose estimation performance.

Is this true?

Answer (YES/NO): NO